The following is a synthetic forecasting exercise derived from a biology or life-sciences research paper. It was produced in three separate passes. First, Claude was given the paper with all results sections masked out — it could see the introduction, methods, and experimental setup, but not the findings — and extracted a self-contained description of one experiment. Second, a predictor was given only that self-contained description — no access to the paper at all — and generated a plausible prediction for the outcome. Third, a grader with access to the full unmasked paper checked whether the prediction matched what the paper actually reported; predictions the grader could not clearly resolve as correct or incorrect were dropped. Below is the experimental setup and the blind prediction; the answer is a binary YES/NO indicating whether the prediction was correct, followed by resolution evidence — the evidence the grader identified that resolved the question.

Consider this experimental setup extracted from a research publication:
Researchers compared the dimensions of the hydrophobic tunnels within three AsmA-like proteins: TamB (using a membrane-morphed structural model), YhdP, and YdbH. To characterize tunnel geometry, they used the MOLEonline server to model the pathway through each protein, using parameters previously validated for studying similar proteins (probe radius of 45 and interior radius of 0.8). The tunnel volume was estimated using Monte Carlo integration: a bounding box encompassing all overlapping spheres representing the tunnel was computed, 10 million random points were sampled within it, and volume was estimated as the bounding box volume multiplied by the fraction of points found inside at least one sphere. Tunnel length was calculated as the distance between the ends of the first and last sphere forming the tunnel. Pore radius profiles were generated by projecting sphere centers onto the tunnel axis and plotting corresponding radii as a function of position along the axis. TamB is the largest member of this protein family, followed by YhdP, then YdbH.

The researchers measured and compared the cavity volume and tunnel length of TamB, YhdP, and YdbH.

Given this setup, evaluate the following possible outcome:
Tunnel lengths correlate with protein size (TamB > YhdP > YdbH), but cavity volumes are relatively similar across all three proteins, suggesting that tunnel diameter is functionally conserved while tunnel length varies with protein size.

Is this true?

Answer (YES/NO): NO